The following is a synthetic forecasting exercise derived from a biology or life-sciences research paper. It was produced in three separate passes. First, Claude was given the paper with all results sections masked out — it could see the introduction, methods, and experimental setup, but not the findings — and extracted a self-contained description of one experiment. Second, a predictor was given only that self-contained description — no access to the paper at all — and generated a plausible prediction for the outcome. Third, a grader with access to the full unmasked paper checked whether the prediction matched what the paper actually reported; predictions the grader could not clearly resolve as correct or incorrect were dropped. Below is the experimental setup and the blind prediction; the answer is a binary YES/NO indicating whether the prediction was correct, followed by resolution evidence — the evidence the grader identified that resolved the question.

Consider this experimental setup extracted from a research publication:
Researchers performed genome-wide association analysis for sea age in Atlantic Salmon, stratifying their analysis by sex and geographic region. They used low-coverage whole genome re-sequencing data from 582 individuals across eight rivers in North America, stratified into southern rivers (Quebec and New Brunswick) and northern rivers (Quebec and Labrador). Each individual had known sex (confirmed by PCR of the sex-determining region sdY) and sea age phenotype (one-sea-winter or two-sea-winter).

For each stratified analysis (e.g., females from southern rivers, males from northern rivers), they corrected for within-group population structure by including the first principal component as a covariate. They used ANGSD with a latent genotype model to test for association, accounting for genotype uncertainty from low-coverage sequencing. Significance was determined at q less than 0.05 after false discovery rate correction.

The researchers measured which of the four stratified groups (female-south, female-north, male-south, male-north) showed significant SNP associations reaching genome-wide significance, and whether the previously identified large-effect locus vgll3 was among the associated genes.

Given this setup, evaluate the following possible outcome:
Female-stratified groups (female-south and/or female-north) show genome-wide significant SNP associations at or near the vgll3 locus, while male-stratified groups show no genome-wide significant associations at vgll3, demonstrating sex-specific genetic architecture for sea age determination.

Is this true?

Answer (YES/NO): YES